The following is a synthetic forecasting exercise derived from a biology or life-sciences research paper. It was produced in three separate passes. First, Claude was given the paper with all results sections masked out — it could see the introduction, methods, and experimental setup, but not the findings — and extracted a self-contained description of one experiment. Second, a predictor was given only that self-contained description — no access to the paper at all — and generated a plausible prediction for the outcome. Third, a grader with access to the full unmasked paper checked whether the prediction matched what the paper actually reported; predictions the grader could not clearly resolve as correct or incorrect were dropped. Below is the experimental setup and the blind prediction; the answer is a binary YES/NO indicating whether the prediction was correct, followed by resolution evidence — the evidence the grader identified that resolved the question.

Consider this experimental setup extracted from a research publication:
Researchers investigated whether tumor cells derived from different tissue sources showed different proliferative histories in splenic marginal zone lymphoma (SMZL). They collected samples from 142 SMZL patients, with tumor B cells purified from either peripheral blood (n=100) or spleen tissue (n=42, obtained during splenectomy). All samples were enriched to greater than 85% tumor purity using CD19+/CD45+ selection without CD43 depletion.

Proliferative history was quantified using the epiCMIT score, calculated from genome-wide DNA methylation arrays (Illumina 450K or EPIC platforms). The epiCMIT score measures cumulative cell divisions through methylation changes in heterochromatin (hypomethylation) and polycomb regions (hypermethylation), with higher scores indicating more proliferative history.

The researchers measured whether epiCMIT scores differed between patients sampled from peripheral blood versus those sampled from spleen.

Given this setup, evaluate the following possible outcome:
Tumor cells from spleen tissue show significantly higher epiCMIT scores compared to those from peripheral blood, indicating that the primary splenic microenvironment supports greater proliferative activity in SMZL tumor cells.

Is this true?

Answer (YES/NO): NO